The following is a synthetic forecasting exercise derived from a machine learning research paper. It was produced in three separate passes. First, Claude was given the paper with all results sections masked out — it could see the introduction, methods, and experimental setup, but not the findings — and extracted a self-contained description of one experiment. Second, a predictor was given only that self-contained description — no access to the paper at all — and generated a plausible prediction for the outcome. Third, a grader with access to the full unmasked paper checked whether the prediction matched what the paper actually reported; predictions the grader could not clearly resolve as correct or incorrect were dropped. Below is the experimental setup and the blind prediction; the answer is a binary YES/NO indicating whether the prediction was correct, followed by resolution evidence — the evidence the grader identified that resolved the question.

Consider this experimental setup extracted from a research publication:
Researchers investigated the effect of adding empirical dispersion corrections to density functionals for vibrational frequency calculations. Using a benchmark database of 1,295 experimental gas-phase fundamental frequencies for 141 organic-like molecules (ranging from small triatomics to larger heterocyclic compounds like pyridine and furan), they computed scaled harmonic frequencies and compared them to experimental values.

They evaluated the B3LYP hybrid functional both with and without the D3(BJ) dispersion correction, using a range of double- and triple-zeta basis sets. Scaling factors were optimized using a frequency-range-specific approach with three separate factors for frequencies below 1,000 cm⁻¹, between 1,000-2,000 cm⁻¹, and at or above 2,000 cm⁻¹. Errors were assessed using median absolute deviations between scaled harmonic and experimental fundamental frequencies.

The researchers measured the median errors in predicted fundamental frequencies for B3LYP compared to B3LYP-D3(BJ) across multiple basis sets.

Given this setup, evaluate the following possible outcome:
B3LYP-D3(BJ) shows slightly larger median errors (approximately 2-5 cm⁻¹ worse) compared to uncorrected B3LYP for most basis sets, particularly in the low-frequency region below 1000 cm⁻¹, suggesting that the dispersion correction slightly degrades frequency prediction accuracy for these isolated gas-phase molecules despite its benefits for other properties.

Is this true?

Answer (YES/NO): NO